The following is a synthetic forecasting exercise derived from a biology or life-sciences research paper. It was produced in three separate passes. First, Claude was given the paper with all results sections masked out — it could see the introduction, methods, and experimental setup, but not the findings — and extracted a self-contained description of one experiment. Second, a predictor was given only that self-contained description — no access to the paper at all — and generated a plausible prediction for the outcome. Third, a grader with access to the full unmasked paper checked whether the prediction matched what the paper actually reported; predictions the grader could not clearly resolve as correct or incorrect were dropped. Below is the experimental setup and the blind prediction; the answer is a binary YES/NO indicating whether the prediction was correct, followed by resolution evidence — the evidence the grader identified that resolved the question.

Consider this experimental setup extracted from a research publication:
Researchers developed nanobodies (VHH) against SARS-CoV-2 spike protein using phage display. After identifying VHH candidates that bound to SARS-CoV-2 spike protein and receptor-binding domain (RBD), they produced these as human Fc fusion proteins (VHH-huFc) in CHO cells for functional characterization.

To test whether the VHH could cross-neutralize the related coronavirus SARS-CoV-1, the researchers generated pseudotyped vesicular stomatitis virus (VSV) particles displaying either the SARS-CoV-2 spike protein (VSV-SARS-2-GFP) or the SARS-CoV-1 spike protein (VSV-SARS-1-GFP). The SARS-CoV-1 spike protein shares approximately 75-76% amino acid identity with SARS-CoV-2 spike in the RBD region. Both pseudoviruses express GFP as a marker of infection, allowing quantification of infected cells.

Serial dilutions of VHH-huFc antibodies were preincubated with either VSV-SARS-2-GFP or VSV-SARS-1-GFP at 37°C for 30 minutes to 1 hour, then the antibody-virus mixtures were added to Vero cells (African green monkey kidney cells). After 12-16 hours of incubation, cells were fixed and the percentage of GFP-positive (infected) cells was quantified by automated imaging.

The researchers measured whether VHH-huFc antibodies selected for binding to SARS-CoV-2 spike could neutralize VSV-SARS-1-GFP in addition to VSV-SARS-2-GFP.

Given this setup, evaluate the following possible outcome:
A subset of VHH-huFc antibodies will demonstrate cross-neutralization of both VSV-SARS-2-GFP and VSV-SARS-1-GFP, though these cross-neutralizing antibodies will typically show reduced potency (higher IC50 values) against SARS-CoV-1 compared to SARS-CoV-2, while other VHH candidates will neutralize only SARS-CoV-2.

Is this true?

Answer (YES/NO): NO